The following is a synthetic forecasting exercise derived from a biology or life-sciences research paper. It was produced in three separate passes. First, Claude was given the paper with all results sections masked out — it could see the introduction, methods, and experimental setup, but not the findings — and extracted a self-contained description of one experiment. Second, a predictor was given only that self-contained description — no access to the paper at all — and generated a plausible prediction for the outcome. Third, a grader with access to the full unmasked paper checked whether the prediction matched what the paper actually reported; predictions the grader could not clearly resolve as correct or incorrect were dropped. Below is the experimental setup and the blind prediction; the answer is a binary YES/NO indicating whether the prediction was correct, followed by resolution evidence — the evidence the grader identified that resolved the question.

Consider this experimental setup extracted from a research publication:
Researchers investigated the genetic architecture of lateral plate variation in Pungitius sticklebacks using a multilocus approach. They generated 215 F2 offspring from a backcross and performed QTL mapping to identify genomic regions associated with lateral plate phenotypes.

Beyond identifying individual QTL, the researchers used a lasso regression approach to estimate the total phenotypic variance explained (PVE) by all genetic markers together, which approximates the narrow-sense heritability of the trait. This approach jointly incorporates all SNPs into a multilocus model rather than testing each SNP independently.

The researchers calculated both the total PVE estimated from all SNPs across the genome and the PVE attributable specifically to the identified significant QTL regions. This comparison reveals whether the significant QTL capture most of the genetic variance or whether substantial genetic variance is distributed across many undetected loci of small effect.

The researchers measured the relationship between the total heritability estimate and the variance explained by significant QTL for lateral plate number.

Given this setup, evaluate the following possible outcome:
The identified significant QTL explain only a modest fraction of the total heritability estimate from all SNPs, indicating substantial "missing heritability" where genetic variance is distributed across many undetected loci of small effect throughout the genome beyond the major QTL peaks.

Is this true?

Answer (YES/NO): NO